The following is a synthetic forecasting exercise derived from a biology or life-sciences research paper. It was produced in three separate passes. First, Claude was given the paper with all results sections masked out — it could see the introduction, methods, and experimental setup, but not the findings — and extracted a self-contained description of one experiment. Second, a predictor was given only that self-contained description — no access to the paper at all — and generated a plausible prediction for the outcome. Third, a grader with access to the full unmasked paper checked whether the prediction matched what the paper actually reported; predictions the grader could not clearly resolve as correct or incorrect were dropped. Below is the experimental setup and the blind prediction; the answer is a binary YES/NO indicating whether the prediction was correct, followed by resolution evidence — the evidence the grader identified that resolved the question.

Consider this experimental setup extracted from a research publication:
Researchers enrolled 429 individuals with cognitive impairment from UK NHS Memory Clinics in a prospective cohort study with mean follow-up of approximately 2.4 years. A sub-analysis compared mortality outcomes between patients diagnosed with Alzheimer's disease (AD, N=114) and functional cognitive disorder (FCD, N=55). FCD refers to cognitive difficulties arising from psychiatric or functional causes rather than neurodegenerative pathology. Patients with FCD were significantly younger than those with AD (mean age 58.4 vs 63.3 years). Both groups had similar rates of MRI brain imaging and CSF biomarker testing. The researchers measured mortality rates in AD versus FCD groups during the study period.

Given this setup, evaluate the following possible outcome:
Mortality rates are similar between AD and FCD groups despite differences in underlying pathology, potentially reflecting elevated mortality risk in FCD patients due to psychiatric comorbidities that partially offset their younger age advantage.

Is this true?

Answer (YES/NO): NO